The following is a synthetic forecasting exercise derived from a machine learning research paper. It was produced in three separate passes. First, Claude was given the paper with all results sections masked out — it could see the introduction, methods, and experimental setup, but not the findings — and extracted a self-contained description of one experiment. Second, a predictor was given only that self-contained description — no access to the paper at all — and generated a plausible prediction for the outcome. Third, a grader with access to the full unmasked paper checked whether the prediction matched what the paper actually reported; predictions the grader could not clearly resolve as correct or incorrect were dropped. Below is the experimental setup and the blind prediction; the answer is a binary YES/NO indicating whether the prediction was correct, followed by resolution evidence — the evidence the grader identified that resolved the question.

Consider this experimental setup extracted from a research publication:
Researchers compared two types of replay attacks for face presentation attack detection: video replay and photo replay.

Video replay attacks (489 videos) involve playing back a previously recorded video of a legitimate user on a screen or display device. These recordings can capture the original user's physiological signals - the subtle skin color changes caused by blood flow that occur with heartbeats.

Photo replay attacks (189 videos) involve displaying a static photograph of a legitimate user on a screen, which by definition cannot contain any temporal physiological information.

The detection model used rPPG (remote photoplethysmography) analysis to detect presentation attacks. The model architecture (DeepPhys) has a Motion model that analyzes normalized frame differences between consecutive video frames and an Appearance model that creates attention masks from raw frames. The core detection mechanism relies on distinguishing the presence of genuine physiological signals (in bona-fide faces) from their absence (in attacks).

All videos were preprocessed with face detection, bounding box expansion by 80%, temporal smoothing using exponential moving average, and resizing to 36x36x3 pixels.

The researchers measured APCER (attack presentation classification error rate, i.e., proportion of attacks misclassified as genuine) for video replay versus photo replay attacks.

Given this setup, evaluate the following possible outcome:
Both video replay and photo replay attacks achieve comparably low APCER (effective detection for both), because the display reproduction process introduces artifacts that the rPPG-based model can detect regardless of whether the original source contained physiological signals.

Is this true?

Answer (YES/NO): NO